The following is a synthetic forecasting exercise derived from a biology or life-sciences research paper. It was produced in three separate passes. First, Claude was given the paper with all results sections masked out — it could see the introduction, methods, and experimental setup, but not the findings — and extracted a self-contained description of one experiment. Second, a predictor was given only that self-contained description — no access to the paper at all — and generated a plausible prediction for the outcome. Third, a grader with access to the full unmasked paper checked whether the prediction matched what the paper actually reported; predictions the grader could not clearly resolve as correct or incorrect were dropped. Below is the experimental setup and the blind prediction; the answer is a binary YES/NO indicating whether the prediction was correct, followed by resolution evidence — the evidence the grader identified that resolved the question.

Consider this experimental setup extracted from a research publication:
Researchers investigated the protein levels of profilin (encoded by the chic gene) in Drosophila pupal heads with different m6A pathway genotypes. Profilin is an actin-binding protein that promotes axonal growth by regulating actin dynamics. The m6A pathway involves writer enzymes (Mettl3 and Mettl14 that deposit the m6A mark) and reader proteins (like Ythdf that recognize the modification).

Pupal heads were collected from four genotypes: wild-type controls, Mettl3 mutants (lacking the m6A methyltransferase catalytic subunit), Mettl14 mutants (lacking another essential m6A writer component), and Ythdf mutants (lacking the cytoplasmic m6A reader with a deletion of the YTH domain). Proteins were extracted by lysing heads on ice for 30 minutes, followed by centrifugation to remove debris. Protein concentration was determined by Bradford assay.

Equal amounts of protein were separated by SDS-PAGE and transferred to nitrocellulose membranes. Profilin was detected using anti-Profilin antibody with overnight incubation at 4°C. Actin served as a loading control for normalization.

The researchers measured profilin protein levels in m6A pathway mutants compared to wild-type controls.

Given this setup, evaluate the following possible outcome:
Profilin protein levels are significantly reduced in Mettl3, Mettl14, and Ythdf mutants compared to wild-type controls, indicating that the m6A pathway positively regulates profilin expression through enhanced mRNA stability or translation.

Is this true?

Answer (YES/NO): NO